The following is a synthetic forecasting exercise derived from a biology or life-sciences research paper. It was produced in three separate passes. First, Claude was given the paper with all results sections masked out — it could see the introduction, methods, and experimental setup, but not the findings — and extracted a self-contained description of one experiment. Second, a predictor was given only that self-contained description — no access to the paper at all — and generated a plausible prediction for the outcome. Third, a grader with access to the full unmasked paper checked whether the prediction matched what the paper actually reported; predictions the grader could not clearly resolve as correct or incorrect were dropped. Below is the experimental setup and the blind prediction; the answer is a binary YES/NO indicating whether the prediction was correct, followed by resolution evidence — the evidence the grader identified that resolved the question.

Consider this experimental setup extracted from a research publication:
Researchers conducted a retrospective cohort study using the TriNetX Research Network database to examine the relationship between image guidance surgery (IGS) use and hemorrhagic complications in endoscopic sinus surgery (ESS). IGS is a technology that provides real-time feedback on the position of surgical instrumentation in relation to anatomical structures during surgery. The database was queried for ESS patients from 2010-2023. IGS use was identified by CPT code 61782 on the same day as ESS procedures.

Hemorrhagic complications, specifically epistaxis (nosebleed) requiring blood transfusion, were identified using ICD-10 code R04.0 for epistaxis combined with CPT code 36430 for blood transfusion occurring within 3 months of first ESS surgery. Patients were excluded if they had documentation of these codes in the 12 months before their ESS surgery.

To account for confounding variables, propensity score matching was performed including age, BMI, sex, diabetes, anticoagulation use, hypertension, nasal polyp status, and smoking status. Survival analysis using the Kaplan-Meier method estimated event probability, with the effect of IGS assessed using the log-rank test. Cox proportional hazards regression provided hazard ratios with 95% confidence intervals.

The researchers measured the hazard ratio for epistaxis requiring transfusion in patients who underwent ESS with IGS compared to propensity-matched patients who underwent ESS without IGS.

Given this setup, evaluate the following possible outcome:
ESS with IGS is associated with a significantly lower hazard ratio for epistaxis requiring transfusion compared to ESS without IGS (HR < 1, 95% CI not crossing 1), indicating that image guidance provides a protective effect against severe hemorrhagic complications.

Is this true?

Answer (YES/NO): NO